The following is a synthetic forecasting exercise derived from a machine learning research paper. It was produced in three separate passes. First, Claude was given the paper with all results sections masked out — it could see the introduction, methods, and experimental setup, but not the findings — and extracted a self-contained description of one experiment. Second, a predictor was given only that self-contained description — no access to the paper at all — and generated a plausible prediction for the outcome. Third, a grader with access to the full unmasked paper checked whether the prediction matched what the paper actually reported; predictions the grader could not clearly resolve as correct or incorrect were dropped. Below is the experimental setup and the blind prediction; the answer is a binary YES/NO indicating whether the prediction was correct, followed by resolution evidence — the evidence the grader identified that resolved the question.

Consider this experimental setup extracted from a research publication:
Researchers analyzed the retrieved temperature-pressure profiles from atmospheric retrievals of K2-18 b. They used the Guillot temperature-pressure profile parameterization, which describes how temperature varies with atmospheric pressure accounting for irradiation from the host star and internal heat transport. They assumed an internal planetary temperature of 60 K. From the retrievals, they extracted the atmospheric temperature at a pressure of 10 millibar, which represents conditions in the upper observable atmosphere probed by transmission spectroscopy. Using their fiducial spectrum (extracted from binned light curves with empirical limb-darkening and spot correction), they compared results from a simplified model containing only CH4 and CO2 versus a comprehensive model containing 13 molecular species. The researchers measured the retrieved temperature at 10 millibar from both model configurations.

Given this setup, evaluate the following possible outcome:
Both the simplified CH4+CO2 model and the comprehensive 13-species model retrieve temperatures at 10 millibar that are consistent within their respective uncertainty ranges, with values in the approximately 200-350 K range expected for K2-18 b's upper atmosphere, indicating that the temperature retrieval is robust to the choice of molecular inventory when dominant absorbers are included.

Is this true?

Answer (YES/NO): NO